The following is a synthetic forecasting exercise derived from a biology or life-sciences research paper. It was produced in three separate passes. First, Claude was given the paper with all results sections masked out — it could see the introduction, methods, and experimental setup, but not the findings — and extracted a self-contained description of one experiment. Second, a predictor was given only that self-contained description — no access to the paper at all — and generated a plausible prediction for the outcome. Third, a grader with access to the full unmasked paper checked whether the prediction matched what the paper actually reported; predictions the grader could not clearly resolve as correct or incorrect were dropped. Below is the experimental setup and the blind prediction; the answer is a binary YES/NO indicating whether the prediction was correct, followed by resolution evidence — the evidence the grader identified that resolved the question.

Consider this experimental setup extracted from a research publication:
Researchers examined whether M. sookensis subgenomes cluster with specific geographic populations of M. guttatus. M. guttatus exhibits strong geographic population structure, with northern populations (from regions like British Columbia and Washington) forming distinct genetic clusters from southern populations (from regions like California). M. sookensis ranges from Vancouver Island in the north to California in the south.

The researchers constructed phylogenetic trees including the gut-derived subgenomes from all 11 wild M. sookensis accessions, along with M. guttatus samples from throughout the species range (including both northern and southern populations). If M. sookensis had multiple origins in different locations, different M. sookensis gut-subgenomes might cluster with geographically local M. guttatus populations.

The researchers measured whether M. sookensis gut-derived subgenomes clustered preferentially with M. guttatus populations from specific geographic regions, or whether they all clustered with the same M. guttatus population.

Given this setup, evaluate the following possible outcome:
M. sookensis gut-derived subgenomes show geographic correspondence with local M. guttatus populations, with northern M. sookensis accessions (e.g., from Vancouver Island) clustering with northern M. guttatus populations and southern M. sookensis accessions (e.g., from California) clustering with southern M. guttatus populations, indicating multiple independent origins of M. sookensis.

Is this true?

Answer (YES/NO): NO